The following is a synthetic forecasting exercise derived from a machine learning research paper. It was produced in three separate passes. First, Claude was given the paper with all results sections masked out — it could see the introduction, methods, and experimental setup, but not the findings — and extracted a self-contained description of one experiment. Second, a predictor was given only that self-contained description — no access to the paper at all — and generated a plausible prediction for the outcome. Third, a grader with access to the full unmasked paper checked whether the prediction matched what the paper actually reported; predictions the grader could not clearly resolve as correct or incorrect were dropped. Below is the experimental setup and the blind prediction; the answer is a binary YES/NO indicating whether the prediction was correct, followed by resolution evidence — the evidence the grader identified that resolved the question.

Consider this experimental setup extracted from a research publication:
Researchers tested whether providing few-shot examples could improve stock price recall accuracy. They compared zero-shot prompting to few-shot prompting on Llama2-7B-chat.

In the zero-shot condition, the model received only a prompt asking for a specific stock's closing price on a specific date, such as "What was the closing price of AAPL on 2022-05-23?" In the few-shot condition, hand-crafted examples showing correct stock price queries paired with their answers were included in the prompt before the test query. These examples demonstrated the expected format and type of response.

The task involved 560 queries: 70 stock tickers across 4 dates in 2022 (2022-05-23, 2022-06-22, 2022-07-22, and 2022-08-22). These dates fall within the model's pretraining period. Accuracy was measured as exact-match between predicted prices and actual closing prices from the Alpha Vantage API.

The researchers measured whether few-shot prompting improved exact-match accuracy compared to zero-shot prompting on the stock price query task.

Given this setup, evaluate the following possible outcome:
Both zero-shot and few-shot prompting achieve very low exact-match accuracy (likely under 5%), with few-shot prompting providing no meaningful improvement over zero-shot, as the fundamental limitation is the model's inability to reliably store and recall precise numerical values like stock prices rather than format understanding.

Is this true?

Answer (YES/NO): YES